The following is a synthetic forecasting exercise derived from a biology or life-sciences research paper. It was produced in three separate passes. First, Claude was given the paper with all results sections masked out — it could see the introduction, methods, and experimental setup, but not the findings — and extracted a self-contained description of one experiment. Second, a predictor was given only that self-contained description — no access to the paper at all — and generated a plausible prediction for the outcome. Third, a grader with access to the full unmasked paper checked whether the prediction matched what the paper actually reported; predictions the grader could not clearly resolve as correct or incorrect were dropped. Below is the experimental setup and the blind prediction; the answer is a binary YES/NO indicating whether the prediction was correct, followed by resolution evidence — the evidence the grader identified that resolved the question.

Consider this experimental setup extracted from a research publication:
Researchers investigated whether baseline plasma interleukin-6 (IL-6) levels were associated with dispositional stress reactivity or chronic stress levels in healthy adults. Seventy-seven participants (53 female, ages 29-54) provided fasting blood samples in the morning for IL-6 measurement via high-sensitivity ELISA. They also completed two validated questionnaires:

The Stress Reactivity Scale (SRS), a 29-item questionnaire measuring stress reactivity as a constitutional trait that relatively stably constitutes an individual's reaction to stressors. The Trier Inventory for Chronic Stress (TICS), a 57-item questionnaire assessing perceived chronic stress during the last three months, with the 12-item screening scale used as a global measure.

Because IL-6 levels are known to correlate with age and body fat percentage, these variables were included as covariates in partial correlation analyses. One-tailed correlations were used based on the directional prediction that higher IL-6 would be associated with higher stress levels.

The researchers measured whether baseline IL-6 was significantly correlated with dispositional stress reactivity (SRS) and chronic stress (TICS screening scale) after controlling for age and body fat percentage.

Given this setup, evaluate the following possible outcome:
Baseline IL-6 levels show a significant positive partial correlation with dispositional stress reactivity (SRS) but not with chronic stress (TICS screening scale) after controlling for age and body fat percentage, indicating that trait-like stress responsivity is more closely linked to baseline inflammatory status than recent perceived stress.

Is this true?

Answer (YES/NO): NO